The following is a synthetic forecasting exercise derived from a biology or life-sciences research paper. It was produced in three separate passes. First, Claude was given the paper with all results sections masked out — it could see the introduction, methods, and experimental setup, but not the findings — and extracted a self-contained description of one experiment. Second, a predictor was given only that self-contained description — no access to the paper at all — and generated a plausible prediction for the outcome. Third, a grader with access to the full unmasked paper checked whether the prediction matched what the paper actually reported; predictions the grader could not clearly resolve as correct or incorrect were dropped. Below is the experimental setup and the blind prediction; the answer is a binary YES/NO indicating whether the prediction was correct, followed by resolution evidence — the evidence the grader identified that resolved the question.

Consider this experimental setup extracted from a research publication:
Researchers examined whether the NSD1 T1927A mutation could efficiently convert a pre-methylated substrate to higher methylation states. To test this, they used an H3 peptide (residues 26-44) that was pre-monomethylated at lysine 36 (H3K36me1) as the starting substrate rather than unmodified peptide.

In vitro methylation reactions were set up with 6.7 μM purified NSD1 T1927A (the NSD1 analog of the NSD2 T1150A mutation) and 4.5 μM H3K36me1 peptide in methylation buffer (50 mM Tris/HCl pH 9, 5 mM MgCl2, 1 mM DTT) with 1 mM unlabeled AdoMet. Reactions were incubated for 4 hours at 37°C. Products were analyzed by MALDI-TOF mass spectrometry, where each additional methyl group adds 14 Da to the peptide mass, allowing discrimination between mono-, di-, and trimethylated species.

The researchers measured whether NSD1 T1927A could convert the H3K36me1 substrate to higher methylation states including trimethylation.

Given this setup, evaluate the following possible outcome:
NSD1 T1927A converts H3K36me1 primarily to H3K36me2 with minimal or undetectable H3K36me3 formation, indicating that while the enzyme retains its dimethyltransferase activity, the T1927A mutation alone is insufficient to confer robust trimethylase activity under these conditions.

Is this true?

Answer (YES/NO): NO